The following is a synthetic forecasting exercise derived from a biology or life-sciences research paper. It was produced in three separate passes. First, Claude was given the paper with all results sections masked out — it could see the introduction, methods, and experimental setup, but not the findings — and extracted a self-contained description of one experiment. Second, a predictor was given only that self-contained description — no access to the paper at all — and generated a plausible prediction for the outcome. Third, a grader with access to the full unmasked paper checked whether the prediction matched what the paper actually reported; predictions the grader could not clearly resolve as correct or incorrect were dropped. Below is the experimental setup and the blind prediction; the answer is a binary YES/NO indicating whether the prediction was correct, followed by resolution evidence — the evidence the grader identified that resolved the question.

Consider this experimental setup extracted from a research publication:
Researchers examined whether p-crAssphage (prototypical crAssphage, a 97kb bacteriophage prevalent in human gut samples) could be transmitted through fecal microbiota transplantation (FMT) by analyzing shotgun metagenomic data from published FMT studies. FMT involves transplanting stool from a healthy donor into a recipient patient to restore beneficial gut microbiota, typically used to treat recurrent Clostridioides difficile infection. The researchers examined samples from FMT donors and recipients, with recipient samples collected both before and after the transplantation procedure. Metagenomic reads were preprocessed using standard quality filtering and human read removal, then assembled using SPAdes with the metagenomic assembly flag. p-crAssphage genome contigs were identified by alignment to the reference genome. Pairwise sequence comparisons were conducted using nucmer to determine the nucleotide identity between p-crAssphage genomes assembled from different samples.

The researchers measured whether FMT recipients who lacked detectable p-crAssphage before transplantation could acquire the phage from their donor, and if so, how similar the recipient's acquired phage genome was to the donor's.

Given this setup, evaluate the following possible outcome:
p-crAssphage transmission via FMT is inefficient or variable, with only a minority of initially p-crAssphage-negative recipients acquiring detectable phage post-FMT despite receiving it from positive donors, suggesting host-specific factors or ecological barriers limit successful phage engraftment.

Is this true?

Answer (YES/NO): NO